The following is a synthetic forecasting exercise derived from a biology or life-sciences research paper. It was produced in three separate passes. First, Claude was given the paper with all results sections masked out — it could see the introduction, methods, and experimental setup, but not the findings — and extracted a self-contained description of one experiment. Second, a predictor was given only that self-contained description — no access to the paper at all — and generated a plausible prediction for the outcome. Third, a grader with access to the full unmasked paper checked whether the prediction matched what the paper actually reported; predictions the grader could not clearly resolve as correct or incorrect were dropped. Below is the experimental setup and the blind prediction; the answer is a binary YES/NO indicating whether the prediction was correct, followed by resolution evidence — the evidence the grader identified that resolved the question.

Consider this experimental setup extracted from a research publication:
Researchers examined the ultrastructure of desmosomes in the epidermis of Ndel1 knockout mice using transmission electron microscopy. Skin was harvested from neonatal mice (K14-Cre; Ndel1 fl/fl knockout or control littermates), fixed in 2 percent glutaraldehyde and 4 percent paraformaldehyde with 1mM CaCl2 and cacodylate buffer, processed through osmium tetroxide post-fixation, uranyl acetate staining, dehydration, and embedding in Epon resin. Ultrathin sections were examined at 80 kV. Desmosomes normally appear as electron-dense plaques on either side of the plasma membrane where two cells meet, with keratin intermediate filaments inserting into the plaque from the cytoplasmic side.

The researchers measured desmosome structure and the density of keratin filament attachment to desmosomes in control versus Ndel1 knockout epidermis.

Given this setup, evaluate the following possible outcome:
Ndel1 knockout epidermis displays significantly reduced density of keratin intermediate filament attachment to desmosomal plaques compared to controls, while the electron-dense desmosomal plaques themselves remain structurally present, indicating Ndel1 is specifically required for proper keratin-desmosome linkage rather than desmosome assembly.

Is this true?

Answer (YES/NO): NO